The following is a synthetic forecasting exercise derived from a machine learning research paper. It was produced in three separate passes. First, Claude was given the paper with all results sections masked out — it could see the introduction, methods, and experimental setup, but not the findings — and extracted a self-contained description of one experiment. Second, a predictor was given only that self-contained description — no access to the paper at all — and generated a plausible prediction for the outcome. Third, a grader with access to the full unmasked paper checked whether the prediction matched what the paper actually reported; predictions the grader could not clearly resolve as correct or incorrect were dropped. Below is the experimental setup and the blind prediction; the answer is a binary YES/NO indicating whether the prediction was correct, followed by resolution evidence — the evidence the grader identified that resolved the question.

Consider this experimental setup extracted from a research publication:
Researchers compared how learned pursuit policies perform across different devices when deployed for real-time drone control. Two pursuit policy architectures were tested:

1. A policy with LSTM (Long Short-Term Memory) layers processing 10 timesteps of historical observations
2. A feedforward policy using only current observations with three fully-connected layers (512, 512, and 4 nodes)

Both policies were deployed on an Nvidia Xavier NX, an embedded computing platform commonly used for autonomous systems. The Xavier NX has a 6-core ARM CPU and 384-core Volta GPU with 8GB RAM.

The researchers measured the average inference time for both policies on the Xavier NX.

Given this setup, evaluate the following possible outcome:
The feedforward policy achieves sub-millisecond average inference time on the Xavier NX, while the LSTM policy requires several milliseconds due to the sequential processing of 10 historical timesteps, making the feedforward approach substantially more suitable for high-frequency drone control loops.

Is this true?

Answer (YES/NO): NO